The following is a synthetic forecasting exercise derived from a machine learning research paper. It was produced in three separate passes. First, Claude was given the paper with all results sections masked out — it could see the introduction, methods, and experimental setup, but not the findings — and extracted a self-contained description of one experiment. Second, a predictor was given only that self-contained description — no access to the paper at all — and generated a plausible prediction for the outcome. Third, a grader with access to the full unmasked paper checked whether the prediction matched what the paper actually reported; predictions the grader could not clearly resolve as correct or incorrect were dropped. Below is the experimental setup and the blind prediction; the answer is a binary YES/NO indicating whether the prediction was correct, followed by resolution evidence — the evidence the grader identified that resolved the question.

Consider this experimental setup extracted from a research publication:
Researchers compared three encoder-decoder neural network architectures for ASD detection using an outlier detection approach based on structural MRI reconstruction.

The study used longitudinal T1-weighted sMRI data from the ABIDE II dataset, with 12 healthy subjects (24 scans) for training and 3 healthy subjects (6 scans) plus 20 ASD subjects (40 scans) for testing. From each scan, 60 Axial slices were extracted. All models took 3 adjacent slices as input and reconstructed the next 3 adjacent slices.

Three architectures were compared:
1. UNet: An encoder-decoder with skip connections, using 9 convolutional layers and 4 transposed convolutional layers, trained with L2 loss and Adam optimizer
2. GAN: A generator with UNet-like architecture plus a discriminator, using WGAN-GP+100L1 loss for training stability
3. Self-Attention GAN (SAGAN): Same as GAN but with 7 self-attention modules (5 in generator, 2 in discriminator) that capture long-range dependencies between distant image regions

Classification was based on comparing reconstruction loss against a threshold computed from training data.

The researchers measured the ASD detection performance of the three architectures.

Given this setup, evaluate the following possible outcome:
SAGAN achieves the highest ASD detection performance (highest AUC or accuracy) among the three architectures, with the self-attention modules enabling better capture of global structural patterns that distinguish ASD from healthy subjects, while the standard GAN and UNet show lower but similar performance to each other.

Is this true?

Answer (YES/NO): NO